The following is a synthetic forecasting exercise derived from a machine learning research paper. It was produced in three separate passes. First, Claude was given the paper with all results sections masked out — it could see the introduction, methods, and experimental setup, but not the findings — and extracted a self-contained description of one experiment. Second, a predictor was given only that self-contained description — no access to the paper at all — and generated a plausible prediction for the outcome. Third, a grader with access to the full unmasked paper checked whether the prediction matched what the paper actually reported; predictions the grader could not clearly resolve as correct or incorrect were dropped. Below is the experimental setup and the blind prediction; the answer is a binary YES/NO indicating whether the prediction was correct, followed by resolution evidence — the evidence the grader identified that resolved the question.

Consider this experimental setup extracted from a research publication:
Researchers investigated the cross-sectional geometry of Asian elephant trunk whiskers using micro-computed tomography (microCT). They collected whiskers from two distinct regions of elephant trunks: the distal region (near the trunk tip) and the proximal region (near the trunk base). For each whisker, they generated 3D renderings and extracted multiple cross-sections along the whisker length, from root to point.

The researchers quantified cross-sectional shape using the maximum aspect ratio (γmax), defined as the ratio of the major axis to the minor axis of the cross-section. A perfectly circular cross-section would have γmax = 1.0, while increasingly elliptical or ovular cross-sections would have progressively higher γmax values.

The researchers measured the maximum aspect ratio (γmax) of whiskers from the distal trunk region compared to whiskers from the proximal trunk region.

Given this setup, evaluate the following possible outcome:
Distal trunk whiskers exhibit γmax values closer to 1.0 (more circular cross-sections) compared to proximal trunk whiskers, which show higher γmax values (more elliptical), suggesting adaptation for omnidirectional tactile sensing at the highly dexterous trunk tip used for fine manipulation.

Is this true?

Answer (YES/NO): NO